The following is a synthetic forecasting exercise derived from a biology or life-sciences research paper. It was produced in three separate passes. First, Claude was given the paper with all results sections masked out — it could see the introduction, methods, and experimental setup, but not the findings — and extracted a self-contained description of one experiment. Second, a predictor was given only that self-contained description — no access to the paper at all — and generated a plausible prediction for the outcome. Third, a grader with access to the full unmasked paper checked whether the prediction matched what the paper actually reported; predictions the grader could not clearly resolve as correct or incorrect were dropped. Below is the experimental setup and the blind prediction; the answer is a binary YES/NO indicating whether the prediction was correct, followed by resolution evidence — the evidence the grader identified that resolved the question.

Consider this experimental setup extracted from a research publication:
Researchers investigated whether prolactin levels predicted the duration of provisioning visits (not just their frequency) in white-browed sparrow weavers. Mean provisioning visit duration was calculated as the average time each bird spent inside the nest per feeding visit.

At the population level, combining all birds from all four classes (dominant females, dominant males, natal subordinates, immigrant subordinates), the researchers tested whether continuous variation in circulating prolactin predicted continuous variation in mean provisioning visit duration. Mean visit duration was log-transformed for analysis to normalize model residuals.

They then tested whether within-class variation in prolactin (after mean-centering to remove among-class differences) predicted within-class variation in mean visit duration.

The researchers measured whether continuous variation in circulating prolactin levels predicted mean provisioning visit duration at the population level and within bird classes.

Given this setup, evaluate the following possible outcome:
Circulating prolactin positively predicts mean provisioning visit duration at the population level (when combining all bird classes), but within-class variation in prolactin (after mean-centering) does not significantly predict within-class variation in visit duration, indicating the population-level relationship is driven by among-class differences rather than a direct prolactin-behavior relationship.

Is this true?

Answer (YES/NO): YES